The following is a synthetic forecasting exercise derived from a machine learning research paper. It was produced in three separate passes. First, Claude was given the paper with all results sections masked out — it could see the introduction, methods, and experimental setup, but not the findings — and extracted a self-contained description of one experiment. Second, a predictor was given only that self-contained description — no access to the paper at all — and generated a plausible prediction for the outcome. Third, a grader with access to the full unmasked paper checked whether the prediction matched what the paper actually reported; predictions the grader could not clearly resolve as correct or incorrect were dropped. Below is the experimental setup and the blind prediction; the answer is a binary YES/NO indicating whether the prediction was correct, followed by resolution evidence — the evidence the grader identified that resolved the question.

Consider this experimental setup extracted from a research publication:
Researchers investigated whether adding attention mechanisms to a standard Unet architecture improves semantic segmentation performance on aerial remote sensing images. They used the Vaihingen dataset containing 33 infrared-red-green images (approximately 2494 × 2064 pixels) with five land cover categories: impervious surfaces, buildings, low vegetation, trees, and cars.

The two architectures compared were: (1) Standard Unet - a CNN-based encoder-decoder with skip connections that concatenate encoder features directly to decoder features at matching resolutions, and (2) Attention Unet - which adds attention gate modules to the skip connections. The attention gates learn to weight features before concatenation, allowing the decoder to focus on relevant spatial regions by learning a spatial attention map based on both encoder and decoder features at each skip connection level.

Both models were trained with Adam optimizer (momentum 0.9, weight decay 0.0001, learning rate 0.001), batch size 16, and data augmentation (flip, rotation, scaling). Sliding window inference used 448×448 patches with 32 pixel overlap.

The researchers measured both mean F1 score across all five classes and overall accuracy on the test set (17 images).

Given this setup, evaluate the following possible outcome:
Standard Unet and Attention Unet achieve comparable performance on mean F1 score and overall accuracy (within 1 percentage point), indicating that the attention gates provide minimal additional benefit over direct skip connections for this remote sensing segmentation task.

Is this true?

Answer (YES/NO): YES